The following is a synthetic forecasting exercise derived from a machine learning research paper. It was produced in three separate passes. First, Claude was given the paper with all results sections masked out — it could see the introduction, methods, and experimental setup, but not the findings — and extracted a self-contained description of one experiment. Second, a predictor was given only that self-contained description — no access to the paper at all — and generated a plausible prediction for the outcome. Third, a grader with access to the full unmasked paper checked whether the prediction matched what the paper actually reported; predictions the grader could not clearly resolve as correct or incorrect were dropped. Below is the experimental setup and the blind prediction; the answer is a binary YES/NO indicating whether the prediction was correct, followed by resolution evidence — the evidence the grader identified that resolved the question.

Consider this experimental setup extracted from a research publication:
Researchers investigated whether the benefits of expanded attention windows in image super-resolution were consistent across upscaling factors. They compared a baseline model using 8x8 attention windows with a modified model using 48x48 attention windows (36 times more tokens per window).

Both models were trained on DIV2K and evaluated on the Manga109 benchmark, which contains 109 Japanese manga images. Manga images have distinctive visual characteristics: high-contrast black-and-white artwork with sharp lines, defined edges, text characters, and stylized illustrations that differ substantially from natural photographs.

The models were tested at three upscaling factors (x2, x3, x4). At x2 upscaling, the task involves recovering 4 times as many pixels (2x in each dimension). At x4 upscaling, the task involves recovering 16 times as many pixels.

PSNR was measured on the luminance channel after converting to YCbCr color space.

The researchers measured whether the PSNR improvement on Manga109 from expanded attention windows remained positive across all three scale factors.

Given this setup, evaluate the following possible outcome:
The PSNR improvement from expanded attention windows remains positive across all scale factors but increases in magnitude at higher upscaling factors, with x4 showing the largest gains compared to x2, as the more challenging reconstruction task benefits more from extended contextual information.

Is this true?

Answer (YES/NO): NO